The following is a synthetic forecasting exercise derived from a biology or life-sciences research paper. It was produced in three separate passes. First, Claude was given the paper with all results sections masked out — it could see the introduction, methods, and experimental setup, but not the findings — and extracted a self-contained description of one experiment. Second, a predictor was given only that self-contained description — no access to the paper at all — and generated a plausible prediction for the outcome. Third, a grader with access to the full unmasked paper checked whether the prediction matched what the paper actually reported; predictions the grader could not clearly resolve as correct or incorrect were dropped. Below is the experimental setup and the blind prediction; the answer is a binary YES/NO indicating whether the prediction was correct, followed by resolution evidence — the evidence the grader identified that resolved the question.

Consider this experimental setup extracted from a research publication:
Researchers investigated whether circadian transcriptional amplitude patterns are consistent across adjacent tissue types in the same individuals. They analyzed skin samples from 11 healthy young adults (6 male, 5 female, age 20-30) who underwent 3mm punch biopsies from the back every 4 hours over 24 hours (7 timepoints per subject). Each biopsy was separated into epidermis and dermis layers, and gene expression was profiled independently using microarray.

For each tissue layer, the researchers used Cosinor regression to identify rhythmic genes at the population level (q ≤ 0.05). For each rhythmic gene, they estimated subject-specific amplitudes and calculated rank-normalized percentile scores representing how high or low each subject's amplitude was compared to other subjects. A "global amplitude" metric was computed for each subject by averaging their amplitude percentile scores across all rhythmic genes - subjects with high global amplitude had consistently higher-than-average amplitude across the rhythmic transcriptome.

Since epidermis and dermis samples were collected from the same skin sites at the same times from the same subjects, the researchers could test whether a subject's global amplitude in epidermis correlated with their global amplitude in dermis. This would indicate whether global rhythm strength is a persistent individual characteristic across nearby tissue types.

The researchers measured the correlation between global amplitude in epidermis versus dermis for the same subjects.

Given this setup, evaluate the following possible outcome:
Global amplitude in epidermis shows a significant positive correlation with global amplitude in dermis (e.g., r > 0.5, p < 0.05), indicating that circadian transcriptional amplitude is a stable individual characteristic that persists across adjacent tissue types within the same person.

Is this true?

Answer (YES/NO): YES